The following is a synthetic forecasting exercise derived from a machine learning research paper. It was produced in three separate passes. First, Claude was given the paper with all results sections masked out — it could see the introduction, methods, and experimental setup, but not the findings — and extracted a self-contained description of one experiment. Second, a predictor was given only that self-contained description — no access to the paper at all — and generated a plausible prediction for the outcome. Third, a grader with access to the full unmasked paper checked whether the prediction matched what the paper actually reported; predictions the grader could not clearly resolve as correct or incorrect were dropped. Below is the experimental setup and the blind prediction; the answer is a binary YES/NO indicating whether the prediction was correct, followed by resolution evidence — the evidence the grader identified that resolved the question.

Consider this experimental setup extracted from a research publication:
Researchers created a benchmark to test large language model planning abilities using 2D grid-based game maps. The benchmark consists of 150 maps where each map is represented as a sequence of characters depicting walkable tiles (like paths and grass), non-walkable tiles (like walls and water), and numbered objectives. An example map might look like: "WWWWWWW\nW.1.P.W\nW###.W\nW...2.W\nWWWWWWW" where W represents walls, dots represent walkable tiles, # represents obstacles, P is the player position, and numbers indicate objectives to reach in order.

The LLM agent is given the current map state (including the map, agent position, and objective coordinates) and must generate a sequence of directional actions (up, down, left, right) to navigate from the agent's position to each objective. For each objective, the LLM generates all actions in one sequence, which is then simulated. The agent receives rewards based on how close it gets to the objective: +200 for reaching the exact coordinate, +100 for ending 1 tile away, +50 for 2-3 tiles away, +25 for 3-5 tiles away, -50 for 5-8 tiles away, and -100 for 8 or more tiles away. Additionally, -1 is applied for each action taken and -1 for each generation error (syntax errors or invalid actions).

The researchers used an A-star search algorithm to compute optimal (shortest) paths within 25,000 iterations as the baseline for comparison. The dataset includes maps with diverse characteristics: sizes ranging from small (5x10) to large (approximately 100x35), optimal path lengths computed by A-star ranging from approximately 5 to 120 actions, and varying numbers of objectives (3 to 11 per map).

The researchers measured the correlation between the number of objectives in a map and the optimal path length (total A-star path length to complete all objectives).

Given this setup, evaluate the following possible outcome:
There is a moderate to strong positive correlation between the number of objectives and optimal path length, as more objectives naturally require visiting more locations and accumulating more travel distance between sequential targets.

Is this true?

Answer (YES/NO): NO